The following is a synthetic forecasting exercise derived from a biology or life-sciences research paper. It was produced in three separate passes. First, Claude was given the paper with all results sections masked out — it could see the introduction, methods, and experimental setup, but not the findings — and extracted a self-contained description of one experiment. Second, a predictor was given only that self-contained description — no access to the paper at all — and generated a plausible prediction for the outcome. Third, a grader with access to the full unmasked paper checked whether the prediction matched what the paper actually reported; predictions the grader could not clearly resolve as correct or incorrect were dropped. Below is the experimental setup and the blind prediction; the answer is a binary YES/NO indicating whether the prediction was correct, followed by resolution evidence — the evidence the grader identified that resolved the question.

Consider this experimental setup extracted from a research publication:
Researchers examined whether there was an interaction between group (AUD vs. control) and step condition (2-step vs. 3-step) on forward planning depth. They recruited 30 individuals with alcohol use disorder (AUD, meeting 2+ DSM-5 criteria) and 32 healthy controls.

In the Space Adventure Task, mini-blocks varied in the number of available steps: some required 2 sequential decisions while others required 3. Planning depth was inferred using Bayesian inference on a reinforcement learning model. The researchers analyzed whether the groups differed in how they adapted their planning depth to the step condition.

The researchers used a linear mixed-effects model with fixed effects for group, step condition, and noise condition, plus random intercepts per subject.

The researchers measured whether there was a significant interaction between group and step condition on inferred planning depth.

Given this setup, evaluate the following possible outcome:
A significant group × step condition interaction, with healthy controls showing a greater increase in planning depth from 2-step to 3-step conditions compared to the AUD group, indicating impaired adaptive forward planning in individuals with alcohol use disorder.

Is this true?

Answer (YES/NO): NO